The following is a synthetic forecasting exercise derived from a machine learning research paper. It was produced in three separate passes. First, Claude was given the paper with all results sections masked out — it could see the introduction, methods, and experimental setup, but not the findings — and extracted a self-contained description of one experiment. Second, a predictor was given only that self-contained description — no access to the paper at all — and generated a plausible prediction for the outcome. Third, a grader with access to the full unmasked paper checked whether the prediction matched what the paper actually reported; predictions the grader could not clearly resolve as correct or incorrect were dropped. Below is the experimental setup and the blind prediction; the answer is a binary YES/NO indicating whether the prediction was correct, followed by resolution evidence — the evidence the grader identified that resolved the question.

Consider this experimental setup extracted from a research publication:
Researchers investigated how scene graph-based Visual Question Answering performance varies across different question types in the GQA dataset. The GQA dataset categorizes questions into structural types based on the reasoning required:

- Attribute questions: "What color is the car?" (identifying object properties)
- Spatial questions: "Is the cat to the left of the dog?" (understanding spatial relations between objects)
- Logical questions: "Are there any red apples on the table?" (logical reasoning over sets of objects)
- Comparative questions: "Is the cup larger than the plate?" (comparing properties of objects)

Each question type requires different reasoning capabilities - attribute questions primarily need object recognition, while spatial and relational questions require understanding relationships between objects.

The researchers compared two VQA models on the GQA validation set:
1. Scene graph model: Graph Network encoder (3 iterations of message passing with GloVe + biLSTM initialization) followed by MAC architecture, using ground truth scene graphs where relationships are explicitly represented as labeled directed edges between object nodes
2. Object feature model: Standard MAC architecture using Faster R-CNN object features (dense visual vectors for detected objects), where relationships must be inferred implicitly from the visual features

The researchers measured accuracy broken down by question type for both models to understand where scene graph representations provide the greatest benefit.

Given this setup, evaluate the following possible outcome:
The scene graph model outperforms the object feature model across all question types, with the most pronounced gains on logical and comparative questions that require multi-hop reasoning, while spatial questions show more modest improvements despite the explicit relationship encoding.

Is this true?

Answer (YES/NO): NO